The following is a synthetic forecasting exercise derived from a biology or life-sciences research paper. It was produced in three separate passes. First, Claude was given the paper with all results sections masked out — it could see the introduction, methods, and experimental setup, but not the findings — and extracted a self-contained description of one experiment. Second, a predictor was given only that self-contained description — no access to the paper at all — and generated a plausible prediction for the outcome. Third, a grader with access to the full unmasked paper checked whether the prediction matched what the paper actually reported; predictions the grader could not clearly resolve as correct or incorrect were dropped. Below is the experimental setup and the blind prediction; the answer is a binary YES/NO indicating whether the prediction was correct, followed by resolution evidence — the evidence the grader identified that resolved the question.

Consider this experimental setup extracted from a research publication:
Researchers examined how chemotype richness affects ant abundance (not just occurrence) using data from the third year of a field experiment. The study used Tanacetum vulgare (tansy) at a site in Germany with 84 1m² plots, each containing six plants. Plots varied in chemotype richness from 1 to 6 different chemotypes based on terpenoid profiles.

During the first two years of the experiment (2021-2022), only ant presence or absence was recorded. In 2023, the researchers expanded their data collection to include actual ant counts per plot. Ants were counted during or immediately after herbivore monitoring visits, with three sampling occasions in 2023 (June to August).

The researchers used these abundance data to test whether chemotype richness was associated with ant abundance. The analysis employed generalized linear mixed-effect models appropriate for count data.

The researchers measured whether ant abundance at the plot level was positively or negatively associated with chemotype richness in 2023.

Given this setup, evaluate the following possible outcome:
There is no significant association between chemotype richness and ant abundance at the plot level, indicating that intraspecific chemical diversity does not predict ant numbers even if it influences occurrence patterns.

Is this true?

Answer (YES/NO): YES